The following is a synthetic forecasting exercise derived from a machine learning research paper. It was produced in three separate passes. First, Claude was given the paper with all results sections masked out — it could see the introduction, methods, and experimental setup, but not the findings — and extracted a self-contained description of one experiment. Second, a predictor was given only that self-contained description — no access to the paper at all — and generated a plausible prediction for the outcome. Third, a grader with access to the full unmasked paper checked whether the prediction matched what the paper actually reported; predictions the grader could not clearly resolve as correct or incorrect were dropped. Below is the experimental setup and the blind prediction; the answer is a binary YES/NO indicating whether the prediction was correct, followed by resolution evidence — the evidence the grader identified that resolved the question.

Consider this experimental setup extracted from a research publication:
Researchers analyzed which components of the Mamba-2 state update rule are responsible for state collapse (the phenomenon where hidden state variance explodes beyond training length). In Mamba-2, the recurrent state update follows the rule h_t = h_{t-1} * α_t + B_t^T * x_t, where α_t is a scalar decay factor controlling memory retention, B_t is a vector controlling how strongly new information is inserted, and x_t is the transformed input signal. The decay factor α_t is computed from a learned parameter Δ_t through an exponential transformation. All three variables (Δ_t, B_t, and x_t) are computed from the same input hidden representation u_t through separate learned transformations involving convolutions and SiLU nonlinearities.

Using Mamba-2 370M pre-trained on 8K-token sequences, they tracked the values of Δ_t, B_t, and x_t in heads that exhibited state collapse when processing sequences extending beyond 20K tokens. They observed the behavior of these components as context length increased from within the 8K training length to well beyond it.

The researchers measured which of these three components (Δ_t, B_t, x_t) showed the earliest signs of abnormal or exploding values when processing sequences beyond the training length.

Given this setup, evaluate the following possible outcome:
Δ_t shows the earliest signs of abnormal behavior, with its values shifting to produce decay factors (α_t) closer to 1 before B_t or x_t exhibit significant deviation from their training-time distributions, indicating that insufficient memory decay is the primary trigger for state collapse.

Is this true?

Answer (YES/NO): NO